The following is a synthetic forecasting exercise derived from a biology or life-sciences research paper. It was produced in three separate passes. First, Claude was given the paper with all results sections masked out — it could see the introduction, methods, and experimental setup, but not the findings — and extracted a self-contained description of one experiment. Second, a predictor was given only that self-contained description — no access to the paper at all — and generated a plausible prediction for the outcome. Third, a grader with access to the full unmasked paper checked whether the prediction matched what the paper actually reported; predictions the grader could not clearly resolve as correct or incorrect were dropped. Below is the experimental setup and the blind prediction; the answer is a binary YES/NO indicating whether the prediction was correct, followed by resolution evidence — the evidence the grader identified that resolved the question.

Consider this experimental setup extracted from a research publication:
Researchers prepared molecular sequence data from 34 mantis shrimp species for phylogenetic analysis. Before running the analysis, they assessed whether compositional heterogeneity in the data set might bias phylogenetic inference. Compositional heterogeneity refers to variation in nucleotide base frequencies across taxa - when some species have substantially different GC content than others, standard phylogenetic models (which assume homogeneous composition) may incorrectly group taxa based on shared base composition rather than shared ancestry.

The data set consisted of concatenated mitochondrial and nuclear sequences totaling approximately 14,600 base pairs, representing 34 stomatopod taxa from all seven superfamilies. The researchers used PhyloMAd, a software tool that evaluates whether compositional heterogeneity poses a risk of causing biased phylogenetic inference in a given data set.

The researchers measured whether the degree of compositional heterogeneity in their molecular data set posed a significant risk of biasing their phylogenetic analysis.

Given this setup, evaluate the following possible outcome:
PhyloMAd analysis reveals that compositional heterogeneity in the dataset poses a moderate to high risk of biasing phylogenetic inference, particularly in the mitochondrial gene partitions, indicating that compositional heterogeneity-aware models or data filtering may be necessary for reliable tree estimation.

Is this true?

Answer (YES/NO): NO